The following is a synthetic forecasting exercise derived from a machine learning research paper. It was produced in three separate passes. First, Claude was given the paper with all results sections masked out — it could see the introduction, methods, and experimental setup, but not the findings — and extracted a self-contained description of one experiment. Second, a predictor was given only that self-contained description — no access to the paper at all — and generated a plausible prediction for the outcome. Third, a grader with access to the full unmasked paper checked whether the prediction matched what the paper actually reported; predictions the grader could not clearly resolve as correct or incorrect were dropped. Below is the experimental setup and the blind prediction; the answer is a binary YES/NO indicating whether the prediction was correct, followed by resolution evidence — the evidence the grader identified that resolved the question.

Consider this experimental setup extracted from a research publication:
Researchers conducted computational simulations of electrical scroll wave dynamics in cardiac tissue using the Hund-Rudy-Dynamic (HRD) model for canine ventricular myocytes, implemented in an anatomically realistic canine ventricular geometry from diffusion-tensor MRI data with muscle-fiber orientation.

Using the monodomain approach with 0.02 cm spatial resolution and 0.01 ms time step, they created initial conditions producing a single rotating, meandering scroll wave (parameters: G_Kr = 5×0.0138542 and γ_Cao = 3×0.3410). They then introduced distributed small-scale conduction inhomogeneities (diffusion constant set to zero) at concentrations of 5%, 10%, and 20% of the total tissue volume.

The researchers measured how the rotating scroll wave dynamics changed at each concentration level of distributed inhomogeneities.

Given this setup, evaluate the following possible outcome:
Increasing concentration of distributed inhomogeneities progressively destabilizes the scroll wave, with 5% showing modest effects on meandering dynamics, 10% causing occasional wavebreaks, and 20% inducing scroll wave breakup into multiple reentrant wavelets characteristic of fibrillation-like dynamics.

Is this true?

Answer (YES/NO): NO